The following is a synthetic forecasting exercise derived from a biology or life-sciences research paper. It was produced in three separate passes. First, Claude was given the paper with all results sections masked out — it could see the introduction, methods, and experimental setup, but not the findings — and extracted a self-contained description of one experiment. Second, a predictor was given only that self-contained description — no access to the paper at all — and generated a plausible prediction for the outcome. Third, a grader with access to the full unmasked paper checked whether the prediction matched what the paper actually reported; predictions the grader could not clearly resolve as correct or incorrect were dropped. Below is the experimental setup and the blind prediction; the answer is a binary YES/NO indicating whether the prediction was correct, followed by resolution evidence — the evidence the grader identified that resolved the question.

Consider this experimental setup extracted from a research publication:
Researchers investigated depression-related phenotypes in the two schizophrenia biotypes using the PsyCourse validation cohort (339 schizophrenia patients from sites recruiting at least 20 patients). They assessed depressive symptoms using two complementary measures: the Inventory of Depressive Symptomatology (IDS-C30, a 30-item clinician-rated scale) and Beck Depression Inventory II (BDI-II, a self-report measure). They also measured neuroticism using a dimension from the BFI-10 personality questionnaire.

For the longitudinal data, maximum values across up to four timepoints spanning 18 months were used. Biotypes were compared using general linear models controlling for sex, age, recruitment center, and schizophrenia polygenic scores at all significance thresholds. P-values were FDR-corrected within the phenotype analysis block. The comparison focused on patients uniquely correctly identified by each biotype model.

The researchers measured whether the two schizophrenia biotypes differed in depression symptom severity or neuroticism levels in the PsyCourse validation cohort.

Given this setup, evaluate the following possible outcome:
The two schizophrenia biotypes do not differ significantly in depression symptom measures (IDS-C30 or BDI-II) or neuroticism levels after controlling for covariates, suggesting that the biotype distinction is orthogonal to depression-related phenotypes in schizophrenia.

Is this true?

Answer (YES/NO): NO